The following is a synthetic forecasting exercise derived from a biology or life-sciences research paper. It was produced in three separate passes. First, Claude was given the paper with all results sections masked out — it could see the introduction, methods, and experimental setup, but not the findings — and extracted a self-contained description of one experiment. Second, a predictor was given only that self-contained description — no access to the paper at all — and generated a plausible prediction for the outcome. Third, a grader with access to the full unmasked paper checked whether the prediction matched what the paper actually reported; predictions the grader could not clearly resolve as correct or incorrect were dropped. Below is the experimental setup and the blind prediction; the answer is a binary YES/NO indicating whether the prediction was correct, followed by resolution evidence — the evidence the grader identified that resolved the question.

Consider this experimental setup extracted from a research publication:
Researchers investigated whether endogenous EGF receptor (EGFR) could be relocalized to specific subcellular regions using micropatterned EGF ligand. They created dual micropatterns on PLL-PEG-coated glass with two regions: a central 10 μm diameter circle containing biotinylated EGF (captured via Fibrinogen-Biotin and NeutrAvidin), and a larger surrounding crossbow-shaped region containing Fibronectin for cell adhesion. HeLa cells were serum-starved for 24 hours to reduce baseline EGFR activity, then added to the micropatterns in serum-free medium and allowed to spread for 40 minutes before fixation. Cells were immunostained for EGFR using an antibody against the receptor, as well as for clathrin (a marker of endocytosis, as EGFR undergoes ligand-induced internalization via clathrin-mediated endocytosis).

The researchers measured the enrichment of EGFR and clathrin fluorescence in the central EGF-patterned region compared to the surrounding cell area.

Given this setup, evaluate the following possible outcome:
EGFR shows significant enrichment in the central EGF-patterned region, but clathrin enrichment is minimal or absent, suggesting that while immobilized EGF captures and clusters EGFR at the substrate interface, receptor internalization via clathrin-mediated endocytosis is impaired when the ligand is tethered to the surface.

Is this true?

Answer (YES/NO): NO